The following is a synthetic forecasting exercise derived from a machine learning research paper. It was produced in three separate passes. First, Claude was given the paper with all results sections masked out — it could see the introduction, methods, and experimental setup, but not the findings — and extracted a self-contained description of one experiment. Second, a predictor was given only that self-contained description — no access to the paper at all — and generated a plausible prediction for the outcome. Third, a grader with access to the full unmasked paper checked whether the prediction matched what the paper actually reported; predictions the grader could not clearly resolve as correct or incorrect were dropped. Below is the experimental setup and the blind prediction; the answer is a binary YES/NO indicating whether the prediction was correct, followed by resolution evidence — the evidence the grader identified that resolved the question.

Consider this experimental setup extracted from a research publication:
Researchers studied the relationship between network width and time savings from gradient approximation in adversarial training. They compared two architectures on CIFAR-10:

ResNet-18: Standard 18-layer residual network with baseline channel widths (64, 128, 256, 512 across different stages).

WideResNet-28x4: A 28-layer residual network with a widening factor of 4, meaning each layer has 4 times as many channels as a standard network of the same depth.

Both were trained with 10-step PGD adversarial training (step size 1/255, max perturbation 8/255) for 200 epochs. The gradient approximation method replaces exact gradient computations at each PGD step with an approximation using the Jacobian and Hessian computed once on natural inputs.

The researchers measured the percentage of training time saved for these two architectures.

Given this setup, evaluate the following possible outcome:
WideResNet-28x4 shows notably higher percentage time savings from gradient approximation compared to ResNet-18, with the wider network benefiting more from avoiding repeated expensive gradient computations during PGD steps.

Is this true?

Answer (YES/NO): YES